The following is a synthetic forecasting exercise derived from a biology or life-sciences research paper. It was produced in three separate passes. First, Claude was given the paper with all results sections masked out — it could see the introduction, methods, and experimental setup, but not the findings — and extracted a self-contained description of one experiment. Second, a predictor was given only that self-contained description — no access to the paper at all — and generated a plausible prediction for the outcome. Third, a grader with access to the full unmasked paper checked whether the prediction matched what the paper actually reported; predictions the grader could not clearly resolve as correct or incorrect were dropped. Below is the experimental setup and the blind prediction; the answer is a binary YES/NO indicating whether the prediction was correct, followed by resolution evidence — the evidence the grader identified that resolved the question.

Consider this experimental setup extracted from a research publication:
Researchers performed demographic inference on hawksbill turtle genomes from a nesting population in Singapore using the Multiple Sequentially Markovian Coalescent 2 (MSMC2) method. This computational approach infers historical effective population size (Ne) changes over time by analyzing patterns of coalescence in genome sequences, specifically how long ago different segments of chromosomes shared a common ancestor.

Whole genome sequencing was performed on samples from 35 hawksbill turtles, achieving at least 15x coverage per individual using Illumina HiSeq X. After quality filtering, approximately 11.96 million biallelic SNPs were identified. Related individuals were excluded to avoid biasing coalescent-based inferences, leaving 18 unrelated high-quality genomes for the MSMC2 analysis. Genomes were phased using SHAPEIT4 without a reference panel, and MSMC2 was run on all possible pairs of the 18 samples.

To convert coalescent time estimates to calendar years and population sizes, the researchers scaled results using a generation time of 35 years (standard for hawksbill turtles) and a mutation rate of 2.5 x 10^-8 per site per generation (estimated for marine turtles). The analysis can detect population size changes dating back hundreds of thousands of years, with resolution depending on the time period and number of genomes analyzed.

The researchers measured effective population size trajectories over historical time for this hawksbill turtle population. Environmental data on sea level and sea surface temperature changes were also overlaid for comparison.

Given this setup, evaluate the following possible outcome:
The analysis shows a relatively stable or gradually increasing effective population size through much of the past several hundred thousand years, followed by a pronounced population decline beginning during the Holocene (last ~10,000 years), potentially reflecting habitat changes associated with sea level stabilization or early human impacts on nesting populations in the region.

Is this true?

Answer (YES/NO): NO